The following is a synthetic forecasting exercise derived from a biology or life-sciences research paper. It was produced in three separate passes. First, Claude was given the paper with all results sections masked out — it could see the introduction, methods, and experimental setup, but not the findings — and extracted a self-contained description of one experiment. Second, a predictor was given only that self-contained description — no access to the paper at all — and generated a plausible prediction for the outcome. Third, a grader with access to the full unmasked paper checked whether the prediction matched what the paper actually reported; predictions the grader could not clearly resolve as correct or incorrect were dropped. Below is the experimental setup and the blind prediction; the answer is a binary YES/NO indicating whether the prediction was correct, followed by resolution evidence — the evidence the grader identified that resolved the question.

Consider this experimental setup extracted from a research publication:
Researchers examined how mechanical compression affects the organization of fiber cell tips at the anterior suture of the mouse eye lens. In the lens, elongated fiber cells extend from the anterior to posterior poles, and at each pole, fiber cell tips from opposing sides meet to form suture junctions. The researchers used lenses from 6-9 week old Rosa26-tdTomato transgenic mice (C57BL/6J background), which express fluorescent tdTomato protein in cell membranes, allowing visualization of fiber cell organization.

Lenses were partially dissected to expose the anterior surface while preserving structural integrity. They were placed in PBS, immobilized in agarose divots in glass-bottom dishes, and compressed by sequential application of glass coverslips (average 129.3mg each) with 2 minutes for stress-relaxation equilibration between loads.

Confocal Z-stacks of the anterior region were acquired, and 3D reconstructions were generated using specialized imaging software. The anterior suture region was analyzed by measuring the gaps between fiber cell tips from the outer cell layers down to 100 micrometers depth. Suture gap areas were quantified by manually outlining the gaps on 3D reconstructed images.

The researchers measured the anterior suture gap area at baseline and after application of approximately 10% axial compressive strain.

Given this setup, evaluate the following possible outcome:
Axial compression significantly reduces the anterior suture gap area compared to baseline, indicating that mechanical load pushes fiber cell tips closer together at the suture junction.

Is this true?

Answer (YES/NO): NO